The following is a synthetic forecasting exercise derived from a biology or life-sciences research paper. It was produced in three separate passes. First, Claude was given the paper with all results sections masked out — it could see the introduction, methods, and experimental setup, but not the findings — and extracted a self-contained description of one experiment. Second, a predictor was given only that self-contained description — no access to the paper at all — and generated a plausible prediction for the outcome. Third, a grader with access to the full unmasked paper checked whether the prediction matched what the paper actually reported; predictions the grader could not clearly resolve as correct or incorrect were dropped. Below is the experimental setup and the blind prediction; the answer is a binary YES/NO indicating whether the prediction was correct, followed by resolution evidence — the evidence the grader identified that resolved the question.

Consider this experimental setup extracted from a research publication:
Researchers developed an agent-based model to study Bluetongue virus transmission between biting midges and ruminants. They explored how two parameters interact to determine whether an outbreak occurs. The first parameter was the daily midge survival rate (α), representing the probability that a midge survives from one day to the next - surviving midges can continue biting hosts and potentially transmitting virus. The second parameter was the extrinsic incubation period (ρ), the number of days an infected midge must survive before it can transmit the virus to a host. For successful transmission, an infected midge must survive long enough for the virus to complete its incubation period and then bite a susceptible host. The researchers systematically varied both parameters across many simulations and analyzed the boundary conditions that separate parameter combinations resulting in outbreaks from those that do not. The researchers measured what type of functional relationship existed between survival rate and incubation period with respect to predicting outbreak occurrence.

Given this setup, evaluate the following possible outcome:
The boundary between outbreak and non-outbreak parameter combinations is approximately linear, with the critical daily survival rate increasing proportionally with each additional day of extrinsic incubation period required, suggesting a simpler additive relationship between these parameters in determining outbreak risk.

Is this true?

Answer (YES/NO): YES